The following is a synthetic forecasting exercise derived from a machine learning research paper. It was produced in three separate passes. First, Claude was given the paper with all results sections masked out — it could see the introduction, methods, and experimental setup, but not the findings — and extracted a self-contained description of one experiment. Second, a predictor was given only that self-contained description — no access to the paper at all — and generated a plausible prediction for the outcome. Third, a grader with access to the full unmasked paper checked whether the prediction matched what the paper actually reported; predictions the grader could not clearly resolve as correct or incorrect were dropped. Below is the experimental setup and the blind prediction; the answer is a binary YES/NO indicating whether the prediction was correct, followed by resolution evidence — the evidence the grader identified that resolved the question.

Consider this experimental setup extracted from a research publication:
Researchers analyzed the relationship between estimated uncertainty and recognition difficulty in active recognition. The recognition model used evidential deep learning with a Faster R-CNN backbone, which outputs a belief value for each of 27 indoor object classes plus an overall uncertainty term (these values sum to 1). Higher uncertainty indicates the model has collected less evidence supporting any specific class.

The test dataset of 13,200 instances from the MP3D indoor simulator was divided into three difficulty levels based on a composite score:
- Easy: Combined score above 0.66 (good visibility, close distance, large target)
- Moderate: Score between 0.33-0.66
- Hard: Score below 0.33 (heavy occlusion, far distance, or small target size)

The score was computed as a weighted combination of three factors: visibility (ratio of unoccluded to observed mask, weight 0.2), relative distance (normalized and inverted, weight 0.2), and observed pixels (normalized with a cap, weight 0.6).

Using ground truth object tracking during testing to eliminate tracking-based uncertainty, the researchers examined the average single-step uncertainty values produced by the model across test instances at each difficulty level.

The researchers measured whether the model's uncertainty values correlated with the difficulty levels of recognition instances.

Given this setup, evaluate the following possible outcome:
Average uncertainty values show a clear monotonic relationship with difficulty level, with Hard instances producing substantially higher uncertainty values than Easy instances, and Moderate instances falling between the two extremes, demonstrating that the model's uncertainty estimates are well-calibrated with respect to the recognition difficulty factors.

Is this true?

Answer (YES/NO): YES